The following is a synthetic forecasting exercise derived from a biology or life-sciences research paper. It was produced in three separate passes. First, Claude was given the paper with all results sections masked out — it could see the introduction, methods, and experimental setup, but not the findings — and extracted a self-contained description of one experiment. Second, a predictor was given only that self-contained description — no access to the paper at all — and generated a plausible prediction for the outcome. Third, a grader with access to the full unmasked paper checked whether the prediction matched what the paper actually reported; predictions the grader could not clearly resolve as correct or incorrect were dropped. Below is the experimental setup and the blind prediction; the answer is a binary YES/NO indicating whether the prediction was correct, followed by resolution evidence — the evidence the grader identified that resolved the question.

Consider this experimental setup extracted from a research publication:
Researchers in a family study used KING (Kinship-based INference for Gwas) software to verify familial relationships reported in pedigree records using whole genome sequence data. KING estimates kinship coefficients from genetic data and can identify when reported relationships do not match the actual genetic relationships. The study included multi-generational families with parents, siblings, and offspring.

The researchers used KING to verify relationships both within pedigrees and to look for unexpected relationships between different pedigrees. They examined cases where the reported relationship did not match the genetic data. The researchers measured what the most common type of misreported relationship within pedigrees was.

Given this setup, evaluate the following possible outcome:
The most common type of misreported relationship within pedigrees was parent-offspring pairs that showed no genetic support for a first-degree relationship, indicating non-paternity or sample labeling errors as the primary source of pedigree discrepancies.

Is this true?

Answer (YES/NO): NO